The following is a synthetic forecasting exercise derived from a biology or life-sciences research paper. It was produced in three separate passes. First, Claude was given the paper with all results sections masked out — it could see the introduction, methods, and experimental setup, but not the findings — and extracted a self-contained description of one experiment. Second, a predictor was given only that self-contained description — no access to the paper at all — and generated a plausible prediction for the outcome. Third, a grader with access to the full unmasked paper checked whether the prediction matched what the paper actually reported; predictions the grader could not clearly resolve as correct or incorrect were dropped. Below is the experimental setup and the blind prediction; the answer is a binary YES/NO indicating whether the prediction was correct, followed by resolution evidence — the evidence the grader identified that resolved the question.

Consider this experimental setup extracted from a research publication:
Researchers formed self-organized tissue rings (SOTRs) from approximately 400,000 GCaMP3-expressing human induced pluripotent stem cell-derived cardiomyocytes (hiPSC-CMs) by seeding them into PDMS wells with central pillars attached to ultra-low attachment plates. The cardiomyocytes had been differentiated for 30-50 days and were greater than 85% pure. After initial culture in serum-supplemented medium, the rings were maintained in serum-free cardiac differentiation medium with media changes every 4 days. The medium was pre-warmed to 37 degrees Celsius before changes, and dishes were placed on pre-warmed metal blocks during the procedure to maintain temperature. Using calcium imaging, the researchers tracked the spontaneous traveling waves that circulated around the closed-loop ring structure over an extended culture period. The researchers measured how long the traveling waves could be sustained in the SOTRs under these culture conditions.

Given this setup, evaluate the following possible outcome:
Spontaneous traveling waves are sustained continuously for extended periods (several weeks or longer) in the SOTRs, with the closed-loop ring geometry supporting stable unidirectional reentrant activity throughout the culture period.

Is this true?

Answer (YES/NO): YES